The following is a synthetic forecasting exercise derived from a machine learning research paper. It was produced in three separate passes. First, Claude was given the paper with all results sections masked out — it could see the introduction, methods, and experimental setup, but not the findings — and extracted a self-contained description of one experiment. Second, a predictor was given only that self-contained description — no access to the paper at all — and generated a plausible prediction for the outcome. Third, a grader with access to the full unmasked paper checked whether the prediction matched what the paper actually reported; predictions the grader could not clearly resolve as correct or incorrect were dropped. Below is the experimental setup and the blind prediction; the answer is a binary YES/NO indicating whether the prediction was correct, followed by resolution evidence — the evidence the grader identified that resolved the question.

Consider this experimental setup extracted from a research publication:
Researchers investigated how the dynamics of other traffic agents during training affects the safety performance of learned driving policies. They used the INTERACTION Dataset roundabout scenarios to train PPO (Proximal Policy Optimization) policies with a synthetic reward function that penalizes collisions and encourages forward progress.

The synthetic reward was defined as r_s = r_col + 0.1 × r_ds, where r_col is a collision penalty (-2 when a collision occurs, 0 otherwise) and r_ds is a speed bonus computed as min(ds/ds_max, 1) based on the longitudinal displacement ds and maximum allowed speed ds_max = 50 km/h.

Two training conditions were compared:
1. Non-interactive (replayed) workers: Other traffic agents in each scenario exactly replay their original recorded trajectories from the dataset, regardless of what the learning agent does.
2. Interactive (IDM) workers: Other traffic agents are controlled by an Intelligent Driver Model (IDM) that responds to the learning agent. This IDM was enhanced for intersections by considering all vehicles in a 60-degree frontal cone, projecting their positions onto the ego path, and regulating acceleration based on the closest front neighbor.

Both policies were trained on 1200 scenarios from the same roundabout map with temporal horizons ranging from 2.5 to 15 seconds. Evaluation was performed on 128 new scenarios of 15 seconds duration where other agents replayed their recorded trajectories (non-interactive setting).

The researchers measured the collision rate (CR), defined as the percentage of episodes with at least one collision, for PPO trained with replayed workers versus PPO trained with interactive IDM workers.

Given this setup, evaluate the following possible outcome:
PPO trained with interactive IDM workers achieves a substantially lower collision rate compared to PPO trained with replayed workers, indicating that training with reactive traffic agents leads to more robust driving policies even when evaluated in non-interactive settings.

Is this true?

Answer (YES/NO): NO